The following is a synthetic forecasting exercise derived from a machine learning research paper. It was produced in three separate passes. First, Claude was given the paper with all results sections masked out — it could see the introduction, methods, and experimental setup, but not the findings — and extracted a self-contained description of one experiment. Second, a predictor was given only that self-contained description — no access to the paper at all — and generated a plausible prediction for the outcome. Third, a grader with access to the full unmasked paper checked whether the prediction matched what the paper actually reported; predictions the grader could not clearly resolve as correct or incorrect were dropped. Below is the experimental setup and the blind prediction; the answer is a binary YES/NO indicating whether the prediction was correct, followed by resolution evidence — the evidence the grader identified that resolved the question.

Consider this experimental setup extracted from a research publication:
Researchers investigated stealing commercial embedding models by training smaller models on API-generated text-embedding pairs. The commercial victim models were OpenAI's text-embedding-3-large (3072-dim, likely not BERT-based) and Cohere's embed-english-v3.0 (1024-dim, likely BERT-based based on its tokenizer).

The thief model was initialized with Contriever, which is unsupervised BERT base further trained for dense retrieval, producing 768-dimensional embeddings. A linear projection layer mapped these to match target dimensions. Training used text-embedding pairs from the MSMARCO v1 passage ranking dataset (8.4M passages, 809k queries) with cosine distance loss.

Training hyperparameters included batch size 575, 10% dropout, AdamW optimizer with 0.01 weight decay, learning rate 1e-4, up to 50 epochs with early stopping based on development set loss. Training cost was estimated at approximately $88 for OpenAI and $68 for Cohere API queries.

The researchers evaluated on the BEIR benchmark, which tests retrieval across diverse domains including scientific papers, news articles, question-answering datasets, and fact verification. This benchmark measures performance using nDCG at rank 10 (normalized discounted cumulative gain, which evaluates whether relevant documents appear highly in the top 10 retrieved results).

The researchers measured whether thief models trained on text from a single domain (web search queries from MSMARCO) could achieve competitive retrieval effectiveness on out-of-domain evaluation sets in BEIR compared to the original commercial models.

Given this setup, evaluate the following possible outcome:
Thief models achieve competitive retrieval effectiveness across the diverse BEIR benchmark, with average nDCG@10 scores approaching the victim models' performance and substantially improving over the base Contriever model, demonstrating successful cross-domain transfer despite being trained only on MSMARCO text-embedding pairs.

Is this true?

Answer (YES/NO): NO